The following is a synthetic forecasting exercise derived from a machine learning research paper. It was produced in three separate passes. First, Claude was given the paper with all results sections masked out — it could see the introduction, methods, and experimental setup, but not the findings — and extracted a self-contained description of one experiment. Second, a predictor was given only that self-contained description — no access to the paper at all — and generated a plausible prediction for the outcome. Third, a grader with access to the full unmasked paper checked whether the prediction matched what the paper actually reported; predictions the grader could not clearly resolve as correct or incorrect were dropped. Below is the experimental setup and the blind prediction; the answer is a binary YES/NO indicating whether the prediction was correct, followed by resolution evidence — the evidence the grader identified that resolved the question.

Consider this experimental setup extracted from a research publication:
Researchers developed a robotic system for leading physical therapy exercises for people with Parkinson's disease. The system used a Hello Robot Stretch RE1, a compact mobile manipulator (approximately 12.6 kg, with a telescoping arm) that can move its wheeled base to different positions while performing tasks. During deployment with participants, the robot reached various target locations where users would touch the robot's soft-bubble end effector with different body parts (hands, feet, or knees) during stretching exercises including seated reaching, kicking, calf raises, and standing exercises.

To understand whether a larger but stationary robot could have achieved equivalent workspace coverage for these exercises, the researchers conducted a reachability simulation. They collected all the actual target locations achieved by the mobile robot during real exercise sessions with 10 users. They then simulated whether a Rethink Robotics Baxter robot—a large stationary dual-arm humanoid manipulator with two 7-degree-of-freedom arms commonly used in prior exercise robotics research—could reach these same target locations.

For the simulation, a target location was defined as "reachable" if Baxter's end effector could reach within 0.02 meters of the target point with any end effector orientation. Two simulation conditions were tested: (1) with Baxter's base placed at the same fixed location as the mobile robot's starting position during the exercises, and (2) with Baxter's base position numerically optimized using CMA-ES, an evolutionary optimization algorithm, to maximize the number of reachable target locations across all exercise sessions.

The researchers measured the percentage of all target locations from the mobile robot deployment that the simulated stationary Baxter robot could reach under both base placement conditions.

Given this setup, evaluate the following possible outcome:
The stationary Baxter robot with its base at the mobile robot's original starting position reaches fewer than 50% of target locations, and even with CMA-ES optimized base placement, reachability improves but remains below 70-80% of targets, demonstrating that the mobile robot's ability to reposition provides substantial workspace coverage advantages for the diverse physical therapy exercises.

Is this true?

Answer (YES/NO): NO